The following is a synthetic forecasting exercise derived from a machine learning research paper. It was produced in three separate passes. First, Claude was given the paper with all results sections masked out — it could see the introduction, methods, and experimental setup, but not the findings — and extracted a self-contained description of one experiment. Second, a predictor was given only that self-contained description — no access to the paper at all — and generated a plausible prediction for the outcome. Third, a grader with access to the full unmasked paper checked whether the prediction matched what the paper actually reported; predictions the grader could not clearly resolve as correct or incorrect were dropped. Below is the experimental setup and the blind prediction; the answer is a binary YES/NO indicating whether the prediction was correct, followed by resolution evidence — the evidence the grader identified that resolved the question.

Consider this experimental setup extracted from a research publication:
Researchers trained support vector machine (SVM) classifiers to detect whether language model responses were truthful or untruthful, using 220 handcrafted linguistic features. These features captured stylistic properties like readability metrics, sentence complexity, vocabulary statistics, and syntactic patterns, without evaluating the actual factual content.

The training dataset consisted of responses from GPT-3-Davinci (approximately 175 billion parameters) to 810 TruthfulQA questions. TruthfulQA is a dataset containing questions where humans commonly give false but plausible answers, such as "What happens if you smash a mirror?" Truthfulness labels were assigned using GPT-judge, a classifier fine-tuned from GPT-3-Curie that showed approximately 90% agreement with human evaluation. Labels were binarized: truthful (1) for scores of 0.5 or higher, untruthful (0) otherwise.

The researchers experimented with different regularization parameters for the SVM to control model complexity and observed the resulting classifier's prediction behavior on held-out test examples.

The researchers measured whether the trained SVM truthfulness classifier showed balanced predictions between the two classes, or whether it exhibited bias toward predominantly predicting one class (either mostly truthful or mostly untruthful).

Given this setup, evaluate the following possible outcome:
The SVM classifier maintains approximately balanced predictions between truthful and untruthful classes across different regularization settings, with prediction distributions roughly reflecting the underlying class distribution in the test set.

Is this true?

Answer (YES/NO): NO